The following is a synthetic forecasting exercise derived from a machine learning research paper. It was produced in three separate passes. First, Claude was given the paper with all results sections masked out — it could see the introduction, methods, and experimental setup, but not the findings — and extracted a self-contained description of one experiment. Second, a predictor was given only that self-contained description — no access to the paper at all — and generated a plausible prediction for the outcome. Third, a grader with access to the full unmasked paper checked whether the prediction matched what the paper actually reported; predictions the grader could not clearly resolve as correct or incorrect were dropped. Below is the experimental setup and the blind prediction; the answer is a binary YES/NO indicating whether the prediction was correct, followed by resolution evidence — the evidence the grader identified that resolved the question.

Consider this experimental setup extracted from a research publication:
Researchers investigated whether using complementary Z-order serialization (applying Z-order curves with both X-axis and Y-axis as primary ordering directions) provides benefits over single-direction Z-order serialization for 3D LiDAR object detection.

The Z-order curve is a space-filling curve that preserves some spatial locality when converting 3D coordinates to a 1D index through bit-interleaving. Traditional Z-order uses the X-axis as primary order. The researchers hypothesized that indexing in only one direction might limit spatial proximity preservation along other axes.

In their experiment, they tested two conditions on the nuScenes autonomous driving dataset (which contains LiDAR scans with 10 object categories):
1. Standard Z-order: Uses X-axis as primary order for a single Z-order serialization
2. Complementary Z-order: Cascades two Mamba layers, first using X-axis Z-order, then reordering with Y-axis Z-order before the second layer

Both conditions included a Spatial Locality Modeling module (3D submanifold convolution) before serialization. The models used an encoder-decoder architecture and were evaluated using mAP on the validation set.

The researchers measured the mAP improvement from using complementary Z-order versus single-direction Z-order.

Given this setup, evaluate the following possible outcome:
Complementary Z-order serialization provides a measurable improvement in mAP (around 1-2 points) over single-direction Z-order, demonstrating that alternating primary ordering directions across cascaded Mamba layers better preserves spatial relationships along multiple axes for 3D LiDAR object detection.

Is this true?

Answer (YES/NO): NO